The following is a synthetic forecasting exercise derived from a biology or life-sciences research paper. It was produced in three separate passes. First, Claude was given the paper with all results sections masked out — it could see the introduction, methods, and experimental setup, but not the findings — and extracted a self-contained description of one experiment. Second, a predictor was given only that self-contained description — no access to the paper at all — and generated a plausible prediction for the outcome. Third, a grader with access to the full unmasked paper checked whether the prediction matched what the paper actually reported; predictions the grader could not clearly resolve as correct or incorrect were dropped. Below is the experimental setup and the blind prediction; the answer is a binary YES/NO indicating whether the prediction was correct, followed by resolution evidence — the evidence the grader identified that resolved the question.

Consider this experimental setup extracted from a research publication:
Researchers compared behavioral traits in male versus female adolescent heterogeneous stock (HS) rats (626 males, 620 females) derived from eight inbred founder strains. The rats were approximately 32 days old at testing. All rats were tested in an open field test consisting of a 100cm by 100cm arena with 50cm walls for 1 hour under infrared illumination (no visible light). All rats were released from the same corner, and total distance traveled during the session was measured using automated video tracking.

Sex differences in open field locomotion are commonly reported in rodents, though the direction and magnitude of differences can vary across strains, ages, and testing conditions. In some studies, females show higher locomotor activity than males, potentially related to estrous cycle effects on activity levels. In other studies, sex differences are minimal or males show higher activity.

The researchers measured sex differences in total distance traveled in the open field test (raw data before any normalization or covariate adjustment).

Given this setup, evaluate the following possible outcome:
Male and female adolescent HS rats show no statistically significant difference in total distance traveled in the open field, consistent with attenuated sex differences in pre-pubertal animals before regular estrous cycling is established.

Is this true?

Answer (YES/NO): NO